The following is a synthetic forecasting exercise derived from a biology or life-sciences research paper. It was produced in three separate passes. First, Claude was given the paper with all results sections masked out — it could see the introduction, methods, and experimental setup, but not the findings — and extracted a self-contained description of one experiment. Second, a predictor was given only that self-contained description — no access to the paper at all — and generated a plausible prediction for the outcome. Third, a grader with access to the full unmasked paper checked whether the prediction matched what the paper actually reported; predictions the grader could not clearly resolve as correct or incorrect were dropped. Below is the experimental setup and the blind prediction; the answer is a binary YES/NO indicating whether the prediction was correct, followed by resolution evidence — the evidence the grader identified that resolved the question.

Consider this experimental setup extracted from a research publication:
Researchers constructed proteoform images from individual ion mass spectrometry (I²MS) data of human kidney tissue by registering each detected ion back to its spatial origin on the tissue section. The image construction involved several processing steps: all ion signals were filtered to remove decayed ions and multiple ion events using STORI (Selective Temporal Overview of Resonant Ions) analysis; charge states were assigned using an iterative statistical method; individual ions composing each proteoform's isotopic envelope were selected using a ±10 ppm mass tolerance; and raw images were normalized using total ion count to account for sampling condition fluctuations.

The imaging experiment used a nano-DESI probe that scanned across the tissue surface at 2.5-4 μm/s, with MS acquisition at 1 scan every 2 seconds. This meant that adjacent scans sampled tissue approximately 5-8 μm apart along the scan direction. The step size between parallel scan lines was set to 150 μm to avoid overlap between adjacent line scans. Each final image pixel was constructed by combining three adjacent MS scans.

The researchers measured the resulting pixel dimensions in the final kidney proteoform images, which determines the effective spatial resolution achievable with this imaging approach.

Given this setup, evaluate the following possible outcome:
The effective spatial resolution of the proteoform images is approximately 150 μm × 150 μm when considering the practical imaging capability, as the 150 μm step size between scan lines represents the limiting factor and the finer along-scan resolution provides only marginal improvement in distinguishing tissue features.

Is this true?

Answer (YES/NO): NO